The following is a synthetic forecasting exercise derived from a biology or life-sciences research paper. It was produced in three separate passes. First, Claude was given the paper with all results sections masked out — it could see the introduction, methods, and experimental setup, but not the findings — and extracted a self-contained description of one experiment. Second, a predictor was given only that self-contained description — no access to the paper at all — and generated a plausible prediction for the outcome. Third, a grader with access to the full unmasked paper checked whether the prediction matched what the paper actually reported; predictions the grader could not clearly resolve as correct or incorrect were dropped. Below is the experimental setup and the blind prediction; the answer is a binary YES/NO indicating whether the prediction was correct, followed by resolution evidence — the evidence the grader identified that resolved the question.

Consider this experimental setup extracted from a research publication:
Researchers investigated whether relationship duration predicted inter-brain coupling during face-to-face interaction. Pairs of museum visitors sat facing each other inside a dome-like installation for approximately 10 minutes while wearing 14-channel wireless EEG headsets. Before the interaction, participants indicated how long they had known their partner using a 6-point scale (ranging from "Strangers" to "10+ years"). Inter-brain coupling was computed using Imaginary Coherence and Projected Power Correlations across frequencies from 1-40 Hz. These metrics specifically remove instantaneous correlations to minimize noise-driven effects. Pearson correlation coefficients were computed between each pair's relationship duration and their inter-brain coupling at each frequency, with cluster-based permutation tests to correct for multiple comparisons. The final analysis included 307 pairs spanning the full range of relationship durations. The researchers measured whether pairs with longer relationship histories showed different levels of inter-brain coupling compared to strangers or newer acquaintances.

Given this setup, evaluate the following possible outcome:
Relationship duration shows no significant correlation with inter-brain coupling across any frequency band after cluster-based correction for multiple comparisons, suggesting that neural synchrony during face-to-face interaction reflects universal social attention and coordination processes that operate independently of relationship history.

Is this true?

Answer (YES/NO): NO